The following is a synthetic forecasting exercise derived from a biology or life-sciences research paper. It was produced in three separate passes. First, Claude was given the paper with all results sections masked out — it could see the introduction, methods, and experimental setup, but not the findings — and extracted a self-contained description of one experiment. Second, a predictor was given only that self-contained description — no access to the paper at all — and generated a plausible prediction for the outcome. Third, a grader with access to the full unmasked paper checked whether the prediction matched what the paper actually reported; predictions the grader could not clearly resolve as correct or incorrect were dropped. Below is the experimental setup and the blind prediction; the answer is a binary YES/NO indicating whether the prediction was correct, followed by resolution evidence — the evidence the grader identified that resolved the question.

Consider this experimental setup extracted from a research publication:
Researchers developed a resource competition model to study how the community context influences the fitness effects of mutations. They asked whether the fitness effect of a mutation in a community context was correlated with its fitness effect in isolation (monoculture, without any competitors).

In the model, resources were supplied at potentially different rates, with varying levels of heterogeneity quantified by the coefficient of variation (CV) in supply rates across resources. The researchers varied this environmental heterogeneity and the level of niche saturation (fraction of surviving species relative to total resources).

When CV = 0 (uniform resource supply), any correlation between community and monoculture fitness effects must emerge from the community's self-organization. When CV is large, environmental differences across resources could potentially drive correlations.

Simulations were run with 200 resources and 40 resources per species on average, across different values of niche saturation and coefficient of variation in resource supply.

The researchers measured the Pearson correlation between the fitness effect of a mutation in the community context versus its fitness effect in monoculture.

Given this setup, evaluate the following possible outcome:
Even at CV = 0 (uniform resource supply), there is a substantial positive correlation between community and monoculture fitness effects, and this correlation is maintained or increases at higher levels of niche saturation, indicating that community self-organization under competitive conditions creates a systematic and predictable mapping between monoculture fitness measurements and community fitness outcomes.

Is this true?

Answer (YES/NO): NO